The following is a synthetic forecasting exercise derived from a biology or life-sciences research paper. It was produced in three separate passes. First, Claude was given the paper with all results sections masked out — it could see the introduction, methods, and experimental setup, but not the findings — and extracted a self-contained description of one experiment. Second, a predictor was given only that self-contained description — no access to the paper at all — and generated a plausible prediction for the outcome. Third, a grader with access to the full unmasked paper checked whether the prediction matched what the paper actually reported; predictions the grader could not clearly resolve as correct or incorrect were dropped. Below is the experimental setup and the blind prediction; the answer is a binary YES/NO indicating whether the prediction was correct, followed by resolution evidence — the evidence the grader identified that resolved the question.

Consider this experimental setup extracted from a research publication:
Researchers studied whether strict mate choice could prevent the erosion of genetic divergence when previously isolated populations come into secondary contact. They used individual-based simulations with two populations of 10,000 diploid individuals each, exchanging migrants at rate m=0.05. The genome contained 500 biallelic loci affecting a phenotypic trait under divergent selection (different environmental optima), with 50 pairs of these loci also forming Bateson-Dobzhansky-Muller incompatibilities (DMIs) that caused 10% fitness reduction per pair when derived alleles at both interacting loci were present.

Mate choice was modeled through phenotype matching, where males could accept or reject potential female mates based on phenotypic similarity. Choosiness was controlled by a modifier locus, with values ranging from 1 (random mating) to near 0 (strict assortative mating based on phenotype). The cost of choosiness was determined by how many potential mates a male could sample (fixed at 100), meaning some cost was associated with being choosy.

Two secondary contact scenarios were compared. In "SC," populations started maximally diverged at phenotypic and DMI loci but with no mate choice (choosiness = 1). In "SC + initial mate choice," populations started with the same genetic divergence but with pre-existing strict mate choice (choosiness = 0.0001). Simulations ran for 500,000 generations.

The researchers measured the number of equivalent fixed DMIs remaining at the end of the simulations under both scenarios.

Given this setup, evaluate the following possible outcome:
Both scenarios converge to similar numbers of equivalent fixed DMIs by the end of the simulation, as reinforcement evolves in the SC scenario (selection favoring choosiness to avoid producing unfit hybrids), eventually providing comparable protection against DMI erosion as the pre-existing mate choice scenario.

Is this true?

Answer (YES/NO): NO